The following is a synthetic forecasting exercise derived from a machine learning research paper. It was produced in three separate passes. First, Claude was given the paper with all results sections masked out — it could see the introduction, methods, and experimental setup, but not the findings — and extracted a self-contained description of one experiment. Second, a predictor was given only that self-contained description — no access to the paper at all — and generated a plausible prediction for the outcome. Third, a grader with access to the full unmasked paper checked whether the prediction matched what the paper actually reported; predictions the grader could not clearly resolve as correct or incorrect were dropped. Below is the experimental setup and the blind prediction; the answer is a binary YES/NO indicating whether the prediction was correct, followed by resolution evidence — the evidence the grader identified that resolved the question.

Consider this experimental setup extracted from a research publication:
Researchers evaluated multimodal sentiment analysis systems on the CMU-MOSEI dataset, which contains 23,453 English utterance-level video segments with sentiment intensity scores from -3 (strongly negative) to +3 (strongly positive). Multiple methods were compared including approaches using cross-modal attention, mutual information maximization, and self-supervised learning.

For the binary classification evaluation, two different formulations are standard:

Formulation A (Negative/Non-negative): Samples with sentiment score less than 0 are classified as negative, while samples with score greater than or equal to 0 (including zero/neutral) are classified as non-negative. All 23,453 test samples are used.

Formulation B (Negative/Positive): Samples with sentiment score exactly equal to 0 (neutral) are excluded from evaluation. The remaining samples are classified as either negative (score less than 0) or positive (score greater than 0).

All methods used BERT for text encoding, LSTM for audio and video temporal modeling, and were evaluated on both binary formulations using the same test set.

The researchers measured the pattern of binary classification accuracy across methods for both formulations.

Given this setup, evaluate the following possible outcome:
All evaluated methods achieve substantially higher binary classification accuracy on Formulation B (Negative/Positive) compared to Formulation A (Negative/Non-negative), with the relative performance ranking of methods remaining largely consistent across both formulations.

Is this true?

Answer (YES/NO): YES